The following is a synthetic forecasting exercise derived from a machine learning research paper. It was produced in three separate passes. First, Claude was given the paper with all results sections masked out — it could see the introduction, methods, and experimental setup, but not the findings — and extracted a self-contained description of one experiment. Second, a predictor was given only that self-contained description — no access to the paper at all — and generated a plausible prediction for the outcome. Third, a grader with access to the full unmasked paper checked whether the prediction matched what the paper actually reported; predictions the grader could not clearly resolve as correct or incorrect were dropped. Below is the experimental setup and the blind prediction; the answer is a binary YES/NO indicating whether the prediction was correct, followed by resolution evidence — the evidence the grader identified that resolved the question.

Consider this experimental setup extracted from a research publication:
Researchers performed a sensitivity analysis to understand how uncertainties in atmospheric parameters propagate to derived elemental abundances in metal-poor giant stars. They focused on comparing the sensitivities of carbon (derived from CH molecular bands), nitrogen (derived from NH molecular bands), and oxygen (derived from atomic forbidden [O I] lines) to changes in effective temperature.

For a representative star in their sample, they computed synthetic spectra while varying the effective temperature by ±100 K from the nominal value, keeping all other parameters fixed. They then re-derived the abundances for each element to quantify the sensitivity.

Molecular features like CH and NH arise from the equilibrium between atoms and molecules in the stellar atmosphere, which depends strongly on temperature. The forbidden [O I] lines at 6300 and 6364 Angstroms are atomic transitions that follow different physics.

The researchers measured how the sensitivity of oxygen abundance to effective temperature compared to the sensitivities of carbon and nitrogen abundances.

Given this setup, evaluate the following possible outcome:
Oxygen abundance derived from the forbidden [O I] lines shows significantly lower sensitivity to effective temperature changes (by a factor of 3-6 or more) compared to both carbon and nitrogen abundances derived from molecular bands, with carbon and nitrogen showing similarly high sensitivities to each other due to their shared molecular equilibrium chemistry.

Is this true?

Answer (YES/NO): YES